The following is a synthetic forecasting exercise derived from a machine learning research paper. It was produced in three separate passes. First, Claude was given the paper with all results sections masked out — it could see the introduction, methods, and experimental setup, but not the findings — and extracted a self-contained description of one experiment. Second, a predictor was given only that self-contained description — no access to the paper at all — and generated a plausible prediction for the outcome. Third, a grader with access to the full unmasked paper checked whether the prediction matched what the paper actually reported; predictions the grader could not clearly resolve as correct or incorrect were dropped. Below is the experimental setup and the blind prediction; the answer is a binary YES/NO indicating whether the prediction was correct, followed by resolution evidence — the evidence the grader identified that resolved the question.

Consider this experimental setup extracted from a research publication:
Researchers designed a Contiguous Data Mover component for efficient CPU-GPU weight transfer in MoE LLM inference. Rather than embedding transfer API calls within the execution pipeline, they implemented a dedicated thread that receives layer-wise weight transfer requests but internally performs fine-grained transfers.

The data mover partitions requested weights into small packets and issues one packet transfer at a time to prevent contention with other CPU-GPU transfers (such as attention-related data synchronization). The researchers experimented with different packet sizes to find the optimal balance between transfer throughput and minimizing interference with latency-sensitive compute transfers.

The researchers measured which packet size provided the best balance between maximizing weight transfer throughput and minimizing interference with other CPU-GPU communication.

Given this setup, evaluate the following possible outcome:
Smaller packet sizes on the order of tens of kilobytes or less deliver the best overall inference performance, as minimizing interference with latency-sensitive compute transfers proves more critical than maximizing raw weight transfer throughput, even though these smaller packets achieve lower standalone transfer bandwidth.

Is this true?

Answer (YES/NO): NO